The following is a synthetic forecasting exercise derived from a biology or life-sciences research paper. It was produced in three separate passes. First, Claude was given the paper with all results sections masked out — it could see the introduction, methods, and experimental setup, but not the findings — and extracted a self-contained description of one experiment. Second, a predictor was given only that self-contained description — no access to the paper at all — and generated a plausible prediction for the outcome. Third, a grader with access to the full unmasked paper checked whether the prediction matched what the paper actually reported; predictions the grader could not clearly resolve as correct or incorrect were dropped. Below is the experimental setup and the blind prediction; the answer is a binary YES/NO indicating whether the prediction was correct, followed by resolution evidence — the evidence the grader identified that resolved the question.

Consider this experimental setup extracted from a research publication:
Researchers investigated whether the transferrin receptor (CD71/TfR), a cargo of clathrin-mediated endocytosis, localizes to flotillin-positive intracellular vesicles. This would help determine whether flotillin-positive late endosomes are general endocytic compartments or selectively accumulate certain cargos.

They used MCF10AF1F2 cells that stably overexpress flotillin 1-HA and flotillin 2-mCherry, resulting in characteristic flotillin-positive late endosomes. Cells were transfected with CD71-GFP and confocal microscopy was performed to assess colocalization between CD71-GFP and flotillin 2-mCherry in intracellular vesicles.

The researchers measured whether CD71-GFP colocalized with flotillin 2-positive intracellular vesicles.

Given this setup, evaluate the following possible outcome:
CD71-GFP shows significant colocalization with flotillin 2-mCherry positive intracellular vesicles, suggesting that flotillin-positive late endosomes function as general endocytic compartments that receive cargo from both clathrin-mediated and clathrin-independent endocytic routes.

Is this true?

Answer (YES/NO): NO